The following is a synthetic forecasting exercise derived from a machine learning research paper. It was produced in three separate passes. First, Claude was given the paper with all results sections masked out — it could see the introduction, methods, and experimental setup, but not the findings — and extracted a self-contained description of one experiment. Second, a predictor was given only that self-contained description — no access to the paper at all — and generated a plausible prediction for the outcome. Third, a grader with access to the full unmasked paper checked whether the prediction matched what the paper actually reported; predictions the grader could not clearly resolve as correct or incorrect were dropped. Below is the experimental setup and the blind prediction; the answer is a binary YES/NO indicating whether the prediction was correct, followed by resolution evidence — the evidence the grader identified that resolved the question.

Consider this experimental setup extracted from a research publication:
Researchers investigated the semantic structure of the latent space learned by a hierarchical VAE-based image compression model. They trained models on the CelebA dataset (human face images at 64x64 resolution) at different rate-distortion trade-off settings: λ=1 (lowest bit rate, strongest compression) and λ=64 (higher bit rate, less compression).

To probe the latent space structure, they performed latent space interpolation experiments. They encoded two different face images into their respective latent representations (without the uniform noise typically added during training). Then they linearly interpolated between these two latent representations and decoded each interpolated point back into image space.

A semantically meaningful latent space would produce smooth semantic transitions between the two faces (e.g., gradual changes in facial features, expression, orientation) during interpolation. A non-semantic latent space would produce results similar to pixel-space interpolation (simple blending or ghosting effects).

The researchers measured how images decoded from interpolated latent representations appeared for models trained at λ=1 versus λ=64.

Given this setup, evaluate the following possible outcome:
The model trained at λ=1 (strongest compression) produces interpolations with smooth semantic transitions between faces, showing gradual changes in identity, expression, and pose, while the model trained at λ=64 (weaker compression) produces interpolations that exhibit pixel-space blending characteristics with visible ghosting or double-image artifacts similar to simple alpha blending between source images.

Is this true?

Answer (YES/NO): YES